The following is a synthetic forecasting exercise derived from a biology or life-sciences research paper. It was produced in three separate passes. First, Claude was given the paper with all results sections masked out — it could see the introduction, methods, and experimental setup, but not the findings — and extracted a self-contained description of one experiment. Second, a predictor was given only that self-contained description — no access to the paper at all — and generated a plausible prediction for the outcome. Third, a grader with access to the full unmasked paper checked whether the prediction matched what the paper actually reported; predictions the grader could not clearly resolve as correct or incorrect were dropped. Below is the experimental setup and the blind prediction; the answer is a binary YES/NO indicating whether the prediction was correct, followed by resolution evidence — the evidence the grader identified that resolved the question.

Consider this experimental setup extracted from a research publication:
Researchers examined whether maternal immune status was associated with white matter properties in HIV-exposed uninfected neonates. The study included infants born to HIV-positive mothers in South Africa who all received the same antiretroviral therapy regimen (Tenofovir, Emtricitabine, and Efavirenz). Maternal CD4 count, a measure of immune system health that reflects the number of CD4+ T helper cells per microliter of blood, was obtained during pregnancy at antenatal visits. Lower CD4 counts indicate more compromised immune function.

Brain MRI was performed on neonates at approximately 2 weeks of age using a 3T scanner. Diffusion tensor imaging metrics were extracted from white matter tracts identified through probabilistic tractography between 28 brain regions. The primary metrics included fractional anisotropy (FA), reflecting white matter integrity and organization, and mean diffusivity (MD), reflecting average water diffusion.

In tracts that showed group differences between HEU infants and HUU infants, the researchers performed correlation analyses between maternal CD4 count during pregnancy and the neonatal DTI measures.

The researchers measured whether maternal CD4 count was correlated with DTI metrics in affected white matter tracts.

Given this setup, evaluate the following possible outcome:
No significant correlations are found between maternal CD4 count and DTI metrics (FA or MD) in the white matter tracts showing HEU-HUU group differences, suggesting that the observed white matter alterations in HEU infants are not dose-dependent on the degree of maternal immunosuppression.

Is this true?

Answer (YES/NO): YES